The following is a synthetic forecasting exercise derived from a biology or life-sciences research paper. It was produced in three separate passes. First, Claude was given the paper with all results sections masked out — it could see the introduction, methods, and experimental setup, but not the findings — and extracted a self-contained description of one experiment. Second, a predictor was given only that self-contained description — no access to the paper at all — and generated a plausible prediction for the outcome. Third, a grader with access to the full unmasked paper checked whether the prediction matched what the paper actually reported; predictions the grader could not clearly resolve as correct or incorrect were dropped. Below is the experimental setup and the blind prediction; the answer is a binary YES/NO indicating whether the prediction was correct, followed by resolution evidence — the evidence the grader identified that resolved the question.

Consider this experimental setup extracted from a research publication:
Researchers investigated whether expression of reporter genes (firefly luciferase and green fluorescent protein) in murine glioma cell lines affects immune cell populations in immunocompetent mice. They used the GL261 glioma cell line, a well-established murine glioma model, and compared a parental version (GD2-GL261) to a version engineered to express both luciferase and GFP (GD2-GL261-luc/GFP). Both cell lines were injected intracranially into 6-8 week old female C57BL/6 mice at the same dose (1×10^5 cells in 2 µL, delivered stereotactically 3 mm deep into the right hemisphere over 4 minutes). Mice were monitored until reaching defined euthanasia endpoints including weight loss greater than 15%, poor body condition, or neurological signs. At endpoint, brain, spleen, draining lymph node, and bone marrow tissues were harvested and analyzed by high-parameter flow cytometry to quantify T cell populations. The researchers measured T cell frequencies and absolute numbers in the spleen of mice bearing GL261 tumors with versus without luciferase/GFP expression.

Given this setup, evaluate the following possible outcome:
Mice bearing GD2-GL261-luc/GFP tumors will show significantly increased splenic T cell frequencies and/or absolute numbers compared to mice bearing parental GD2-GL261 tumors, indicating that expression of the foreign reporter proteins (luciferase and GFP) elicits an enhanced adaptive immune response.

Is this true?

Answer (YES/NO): NO